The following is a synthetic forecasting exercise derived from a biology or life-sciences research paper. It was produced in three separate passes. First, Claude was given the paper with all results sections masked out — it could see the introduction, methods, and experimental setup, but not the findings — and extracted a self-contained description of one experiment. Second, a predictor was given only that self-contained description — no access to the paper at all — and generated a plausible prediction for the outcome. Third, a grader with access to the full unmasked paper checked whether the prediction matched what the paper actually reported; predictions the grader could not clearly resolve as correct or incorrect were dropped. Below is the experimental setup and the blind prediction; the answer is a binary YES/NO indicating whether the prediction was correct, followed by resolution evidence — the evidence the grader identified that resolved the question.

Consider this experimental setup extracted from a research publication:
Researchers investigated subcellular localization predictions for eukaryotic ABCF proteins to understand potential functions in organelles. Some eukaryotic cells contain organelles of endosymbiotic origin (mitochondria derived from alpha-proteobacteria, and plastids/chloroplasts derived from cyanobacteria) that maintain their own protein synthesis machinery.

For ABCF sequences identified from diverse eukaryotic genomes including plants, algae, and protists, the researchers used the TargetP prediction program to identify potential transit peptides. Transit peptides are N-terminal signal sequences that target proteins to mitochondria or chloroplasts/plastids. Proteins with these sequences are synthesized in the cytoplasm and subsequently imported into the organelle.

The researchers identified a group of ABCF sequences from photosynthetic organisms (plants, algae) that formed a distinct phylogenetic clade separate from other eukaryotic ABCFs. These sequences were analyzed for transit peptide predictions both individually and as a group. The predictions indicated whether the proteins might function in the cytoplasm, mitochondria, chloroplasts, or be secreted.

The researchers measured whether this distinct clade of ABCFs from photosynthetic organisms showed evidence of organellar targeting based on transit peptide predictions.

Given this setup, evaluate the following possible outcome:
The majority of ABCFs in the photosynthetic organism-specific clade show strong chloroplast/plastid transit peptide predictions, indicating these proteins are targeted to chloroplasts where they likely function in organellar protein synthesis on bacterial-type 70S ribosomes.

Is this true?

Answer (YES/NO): YES